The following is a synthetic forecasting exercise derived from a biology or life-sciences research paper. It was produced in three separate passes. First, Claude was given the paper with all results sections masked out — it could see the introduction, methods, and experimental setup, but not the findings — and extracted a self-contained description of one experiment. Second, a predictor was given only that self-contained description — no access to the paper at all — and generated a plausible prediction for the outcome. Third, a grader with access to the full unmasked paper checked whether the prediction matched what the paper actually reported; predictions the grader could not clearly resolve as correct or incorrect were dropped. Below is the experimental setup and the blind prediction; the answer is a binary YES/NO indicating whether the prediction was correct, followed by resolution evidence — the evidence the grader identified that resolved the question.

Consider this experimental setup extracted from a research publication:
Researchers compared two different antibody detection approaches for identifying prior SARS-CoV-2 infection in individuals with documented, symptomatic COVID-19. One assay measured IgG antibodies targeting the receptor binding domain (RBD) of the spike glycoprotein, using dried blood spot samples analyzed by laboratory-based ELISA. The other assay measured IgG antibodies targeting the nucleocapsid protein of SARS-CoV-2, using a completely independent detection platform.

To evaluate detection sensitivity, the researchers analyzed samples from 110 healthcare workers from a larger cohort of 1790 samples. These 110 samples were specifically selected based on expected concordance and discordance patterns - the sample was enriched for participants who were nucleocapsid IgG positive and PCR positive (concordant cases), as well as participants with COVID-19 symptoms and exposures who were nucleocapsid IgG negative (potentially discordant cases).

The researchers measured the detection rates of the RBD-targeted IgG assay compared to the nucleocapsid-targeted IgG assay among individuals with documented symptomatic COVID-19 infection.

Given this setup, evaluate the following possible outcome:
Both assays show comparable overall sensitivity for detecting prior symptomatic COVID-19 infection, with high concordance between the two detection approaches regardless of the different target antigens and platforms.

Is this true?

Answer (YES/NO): NO